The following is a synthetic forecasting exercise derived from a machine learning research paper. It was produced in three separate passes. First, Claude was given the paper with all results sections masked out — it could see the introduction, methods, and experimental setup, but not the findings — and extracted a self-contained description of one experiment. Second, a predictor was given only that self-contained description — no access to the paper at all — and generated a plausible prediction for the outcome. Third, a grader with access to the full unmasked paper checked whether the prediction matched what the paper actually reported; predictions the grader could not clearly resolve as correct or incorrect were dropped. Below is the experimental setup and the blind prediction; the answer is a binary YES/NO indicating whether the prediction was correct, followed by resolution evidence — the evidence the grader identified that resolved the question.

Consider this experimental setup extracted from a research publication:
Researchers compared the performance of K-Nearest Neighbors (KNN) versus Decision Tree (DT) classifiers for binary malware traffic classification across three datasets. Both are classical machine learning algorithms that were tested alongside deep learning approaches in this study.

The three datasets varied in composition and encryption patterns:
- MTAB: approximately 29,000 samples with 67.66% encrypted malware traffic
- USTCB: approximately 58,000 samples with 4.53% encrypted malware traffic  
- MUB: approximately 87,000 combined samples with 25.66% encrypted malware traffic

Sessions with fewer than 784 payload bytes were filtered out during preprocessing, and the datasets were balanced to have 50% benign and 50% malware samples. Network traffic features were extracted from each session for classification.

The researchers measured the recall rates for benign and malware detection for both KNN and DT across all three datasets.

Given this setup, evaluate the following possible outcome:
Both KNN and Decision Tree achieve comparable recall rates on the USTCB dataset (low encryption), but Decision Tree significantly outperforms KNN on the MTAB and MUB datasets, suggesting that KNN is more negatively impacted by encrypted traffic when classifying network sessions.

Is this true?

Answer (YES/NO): NO